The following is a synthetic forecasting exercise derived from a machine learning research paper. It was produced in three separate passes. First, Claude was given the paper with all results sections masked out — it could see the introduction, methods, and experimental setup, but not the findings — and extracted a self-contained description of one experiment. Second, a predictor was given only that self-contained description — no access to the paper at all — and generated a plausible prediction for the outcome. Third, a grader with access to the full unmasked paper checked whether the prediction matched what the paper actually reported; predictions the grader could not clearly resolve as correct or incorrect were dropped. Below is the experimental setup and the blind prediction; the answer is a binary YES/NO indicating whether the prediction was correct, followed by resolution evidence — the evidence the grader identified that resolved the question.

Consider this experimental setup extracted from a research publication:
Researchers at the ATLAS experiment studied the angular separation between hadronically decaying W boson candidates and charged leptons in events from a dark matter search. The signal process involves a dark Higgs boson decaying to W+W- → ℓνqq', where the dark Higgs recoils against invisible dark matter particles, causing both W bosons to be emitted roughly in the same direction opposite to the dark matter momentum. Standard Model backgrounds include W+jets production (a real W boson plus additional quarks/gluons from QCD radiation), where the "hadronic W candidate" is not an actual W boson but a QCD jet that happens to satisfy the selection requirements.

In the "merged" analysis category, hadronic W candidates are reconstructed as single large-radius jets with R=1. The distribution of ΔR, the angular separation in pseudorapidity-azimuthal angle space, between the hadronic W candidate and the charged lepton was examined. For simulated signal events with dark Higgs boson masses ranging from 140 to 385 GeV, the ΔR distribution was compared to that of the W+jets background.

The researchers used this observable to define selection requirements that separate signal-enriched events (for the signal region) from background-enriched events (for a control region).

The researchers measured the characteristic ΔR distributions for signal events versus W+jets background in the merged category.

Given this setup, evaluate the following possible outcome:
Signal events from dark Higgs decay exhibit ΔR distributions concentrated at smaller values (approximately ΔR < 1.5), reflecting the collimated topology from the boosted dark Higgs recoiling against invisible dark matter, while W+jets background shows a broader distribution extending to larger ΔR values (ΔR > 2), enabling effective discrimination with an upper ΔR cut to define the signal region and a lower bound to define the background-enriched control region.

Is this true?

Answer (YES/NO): YES